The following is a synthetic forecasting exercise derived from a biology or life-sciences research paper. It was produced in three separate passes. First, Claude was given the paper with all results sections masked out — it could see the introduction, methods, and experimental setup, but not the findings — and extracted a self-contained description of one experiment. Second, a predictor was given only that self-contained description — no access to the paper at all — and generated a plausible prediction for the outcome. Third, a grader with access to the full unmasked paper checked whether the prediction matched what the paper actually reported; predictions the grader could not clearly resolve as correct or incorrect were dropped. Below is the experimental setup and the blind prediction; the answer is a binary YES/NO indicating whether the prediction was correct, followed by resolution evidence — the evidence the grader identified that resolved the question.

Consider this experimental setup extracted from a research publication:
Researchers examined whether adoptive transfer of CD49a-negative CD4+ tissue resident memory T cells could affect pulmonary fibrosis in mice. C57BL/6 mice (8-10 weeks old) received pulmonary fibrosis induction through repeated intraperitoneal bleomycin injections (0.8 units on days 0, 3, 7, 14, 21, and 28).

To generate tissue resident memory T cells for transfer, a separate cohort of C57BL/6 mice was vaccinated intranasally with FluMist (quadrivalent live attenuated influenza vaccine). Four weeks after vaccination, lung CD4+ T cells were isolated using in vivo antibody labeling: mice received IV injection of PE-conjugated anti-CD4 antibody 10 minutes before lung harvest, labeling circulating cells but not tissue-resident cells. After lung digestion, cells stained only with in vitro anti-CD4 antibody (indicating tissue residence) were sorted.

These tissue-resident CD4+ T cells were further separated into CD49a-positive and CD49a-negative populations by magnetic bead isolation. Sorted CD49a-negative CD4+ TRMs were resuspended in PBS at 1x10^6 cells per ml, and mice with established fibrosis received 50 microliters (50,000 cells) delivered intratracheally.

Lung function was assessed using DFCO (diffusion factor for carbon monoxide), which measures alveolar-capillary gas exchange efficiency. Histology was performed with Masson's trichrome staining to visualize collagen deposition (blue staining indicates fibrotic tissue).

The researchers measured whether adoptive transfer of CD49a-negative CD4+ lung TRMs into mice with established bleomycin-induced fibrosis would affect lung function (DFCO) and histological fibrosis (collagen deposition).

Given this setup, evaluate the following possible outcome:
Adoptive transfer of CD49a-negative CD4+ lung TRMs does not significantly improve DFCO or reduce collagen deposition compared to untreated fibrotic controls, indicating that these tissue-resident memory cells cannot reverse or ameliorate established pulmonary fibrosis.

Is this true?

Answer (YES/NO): YES